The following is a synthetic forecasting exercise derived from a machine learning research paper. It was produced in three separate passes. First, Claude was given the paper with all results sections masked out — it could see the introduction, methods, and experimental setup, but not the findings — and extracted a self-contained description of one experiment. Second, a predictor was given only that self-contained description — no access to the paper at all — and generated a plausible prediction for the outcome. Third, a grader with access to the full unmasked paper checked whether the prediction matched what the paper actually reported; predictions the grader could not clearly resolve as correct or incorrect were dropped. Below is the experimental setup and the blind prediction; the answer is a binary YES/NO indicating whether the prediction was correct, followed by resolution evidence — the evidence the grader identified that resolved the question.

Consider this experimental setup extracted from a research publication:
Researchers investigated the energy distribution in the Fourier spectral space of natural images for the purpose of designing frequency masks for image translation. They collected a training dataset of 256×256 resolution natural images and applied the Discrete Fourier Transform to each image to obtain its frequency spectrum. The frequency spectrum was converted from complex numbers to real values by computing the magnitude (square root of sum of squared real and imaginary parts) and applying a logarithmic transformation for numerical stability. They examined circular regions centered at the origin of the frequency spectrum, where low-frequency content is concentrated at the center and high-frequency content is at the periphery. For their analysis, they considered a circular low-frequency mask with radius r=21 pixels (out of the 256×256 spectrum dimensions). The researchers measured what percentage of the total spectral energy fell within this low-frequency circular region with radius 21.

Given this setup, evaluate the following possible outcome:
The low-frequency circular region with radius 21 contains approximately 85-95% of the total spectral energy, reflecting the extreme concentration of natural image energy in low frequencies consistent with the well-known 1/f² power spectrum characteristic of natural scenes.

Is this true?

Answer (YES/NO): NO